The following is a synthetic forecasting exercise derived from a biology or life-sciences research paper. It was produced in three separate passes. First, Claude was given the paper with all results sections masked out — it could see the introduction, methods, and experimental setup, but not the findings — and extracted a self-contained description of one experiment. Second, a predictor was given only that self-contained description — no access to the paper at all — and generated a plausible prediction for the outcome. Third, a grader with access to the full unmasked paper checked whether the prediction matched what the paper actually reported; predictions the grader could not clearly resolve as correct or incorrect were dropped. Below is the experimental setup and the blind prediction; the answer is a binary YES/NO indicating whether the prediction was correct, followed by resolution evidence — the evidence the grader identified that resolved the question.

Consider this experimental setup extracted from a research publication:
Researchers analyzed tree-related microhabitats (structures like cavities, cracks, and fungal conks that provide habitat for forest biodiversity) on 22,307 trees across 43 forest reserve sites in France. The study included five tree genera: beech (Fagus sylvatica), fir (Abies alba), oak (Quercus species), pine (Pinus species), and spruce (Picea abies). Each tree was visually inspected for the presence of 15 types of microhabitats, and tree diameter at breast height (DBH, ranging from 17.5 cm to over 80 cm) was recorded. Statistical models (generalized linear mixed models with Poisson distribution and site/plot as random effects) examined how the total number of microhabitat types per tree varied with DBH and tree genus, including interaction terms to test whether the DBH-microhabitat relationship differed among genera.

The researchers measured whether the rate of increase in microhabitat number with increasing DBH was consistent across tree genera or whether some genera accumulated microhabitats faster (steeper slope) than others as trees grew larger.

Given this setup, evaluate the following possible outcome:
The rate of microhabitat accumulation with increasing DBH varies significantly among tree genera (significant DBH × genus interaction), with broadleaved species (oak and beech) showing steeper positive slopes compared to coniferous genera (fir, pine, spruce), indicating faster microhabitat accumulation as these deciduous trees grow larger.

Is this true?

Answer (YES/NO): NO